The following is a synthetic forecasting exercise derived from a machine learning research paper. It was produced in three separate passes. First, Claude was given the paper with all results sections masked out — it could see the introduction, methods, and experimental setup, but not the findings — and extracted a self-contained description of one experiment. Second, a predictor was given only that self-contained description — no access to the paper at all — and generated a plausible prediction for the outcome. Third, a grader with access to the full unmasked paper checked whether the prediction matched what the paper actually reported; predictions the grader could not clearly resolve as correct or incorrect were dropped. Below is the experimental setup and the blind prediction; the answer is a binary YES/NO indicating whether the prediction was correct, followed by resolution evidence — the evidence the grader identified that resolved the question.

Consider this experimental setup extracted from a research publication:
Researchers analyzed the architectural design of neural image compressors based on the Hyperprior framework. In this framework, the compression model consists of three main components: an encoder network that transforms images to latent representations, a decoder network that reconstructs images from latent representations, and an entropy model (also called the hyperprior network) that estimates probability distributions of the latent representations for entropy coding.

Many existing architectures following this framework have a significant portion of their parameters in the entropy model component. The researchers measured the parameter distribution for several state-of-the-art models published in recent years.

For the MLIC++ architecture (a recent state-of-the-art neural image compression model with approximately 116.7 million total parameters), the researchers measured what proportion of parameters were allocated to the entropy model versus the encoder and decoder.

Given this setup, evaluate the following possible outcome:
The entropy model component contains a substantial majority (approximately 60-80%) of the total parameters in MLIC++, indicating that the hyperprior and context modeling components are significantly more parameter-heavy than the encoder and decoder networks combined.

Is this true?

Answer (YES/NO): NO